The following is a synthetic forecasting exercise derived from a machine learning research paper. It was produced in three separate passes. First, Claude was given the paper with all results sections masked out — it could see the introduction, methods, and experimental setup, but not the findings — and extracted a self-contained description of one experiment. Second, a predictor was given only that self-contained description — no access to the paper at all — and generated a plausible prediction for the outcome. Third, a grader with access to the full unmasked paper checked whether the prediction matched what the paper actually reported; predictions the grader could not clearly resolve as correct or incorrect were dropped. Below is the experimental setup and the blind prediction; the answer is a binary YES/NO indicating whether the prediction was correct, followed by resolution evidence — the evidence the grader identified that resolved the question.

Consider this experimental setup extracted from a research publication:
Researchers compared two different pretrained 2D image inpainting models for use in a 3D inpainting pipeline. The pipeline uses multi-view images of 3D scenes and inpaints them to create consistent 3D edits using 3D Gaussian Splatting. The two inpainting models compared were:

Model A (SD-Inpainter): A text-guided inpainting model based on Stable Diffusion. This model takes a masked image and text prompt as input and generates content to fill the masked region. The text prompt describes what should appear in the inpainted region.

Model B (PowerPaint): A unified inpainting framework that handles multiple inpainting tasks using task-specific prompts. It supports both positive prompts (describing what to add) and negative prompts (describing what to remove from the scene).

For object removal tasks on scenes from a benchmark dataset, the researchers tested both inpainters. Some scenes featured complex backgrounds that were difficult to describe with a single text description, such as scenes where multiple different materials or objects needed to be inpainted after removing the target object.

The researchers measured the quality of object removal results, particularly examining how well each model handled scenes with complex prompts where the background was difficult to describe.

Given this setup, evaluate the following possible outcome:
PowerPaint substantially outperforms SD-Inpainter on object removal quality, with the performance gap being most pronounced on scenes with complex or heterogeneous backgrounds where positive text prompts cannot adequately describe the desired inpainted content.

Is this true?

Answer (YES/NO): NO